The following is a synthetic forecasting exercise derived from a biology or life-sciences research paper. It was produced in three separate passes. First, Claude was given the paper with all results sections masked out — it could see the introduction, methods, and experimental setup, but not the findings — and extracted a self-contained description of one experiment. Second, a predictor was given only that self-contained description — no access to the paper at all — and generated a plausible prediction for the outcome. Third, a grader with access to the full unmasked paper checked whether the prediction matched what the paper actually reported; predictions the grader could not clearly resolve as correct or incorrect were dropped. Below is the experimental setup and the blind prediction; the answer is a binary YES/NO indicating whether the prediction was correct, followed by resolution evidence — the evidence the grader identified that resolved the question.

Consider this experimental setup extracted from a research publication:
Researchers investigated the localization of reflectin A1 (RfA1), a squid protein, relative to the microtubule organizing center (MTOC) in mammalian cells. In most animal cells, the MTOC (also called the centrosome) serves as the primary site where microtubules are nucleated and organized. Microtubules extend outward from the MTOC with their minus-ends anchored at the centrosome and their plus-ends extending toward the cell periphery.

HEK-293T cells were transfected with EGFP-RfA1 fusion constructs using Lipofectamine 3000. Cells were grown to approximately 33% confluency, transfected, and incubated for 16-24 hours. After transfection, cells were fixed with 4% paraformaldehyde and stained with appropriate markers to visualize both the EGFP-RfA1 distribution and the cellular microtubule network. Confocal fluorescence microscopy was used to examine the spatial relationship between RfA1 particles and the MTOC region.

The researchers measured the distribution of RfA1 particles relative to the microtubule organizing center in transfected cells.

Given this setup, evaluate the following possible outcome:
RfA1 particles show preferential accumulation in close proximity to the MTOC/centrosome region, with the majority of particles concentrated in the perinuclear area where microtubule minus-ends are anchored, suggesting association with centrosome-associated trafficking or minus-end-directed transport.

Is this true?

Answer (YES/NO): YES